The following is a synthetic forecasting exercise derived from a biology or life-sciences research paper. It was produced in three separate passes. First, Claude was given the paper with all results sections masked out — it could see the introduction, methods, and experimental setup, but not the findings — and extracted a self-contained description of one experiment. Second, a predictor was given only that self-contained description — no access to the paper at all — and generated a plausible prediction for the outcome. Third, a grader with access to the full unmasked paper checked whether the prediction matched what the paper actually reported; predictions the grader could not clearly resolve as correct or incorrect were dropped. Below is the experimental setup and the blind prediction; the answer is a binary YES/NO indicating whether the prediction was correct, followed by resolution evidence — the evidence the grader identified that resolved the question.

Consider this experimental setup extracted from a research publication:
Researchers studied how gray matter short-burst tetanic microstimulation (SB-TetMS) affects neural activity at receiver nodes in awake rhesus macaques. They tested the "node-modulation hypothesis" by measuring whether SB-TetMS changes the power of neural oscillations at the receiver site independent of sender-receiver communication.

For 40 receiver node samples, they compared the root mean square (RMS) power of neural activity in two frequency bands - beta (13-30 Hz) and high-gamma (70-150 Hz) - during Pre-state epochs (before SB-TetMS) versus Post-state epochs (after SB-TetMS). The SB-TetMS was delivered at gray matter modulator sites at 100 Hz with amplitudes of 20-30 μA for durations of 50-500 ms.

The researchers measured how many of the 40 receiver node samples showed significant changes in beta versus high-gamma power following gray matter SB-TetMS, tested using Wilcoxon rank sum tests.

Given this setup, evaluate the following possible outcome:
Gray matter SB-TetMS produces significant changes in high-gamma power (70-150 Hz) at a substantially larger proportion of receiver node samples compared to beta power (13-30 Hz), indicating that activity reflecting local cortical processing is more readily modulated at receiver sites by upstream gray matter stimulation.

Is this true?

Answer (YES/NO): NO